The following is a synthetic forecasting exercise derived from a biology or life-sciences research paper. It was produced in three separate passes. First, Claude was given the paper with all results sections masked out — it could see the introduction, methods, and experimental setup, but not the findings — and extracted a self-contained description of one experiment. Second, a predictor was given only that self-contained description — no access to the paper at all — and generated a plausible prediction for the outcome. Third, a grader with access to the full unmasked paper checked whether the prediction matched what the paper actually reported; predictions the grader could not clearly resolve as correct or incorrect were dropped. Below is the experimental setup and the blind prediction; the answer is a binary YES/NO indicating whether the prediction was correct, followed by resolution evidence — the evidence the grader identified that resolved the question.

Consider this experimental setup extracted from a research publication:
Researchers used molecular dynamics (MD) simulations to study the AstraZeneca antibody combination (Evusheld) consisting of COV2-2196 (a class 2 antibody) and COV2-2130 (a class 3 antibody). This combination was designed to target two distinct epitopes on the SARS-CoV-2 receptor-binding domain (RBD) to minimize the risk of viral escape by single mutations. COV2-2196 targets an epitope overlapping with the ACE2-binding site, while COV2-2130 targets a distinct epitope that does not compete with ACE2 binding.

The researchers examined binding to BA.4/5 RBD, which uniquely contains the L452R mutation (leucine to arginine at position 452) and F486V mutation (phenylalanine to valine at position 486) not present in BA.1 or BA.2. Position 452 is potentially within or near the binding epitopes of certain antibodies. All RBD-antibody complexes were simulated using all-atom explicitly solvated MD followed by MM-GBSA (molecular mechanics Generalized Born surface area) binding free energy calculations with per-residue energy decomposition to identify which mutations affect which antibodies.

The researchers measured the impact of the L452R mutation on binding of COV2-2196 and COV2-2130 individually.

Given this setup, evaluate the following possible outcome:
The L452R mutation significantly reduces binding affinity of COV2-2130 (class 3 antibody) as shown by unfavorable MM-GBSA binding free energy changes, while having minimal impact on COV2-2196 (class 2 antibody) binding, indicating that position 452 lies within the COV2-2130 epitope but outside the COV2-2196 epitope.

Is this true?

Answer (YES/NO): NO